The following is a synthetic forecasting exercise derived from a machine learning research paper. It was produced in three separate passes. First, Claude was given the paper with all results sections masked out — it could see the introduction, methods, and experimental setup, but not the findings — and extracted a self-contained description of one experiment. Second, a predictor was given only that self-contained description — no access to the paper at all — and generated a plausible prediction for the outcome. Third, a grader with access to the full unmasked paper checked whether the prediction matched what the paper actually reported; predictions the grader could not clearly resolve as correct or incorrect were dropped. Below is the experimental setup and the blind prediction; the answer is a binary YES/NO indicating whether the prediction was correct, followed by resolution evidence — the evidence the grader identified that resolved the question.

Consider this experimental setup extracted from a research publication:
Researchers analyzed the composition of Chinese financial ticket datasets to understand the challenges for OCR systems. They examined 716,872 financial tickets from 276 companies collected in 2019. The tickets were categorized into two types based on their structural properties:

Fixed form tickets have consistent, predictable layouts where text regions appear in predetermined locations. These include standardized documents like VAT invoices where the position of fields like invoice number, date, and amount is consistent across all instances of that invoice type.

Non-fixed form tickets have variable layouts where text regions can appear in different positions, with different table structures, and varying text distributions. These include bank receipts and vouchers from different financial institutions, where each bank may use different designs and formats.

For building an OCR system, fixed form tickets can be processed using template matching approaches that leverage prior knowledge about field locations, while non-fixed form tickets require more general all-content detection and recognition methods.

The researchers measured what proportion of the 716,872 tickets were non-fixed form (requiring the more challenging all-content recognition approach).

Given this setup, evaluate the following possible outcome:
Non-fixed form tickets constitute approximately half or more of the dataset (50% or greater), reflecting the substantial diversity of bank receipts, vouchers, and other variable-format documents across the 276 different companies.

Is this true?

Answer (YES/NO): NO